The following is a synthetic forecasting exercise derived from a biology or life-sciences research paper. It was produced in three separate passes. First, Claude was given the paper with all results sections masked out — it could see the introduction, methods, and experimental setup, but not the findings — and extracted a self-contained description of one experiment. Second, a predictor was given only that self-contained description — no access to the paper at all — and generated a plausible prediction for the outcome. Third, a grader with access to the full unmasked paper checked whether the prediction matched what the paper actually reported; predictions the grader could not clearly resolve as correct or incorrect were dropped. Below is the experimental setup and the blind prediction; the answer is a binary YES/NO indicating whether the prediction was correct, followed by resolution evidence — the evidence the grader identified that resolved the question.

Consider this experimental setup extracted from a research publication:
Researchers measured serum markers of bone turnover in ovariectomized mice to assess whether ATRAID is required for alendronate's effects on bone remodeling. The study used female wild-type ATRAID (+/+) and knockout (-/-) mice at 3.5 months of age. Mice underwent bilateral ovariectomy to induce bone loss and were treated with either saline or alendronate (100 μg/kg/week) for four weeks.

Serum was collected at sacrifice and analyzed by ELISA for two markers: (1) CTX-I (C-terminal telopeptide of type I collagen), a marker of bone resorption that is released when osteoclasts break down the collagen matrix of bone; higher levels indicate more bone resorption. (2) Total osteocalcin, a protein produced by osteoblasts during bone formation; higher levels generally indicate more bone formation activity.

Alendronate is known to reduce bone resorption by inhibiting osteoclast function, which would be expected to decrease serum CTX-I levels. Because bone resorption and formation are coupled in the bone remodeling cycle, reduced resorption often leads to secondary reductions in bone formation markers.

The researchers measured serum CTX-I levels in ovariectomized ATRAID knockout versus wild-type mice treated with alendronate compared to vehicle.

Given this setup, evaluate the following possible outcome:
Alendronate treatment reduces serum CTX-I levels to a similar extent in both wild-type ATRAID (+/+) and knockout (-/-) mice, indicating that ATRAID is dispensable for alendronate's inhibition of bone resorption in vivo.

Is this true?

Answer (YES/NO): NO